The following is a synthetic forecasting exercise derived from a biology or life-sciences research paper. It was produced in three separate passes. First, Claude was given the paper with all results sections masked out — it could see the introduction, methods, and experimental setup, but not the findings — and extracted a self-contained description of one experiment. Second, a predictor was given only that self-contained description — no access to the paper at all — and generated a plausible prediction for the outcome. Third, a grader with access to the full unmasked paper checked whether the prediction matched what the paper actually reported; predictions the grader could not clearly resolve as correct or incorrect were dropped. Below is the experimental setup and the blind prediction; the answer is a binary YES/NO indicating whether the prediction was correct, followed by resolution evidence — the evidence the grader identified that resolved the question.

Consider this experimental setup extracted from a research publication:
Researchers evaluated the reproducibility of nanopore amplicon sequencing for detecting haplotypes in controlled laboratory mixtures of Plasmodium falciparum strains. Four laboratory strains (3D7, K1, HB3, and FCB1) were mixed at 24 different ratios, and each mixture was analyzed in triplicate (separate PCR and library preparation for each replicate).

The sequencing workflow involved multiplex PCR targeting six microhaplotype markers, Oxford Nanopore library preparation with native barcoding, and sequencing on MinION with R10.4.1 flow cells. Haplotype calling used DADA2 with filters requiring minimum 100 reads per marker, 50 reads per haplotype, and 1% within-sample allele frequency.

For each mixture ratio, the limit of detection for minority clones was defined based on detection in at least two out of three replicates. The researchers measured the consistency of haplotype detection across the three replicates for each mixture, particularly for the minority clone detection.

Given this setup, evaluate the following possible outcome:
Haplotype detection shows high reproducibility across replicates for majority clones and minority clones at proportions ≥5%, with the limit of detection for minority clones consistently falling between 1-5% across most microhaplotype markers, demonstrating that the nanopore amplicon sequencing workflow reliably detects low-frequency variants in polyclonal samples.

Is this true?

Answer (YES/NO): YES